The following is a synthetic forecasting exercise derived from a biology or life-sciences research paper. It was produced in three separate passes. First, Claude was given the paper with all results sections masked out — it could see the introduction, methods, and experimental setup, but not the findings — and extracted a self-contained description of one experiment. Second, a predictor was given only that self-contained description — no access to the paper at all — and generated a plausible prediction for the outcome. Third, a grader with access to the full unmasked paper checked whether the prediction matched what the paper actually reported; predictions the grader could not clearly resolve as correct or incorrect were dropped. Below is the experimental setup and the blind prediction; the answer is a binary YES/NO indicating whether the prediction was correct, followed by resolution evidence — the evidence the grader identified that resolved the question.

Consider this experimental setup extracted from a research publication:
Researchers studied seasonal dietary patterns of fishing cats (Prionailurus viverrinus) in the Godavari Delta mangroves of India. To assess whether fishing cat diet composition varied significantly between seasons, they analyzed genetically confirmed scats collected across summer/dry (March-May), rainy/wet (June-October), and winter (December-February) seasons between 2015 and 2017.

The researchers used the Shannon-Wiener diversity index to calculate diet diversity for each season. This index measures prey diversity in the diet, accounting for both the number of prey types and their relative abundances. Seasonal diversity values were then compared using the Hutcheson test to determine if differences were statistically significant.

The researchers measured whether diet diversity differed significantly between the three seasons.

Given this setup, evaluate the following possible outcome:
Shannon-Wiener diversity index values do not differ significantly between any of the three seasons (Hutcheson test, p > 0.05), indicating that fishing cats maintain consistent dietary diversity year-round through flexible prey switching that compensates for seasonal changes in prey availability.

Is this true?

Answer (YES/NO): YES